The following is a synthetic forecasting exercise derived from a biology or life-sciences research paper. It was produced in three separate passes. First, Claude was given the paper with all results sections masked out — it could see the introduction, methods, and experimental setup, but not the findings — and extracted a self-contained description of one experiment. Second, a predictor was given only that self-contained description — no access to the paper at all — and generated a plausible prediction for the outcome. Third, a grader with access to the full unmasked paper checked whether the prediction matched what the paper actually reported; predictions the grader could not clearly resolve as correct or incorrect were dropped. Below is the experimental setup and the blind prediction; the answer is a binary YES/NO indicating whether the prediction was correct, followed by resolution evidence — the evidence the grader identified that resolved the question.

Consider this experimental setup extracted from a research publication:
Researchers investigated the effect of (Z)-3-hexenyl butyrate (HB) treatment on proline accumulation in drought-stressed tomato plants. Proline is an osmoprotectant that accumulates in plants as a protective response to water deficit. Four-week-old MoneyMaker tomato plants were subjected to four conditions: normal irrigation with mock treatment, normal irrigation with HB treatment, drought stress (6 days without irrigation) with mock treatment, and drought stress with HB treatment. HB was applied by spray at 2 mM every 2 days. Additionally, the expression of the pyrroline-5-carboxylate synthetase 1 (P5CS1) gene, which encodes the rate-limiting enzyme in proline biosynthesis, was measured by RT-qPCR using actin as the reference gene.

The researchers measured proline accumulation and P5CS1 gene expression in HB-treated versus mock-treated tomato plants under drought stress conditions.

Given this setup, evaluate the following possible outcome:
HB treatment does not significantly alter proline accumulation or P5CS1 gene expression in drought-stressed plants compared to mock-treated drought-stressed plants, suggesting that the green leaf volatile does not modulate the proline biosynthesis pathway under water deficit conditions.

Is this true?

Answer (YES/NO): NO